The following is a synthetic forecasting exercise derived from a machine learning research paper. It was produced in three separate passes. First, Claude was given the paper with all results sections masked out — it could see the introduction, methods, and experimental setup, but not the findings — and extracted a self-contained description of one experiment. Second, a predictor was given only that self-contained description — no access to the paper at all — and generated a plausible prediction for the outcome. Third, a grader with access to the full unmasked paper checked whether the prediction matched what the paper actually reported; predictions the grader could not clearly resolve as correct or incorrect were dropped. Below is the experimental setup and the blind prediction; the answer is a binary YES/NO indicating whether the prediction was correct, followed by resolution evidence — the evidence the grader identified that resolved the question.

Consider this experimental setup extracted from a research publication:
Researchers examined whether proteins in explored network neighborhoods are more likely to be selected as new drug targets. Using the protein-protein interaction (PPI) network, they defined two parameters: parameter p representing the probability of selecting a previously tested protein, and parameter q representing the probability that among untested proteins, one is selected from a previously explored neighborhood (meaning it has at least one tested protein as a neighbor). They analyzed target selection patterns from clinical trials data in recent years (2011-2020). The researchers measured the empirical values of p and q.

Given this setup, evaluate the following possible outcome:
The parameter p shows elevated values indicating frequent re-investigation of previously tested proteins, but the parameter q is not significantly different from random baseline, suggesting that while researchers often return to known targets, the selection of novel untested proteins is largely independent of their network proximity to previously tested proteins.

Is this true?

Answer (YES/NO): NO